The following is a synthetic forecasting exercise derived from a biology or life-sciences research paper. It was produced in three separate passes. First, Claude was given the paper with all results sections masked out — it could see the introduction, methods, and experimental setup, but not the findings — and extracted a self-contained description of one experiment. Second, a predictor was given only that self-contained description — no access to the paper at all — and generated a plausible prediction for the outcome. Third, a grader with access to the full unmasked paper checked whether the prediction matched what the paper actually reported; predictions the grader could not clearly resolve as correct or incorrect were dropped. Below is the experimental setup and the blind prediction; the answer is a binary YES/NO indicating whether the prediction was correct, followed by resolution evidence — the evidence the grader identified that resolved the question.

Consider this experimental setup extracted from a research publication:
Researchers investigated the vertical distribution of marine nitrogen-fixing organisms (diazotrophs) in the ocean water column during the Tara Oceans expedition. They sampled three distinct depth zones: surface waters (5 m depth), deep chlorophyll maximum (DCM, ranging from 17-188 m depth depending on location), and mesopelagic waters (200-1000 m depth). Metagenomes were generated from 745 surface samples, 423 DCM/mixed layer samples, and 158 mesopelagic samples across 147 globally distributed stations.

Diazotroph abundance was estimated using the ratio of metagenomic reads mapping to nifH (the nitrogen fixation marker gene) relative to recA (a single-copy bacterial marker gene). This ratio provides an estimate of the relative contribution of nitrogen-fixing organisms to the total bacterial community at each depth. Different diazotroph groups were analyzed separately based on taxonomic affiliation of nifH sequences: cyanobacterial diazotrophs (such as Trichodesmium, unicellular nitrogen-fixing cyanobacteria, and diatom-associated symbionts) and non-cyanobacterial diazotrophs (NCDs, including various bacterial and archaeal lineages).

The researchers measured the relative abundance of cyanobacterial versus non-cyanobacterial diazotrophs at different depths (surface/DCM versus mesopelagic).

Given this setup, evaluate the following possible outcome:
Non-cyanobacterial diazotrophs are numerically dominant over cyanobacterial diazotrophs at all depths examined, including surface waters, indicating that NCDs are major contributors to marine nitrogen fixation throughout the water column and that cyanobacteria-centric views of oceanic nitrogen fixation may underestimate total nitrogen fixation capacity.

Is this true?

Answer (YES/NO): NO